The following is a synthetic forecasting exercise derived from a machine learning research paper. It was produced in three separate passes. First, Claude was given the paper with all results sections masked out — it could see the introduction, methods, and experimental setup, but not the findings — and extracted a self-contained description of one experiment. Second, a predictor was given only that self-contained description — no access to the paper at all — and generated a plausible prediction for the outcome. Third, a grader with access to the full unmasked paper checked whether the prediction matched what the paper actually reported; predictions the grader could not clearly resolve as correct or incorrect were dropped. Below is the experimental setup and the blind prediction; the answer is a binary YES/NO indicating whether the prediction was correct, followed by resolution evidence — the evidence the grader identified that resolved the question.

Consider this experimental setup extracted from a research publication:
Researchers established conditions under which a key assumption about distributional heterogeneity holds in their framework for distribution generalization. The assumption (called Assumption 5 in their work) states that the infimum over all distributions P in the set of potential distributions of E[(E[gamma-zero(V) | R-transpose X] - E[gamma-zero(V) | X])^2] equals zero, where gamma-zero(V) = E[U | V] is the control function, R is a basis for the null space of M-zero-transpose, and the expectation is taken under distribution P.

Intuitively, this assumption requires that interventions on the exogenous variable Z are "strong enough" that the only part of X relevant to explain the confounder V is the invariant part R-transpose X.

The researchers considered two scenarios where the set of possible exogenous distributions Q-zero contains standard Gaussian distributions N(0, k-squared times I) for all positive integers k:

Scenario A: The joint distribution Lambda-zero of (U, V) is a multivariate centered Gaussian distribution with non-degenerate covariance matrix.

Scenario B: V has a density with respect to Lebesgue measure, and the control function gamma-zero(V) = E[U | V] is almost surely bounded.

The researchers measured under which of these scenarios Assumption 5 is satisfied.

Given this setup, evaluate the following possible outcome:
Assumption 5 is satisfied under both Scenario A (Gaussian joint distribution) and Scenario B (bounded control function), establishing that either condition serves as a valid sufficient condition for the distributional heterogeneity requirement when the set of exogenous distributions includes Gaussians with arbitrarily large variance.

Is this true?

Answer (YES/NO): YES